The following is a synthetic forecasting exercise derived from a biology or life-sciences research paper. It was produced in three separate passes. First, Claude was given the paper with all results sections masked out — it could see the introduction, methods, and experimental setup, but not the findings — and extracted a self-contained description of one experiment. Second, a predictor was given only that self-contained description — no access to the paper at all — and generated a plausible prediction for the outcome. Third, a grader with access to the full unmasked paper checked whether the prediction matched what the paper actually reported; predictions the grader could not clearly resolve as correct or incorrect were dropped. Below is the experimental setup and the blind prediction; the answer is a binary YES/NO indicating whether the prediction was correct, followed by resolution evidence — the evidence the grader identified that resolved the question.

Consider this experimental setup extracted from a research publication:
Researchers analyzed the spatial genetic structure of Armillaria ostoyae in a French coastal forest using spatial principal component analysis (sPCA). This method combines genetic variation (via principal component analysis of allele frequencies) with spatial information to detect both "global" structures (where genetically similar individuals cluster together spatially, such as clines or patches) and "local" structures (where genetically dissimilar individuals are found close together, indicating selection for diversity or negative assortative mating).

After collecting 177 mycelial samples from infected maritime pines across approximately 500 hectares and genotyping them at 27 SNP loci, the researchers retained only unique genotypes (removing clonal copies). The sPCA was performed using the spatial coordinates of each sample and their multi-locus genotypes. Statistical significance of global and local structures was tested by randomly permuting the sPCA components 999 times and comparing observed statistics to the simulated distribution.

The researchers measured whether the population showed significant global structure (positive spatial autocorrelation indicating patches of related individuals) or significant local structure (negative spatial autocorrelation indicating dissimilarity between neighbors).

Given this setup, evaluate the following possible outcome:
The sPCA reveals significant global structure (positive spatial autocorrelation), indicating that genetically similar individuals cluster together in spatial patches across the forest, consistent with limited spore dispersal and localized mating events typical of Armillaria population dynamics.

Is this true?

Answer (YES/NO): YES